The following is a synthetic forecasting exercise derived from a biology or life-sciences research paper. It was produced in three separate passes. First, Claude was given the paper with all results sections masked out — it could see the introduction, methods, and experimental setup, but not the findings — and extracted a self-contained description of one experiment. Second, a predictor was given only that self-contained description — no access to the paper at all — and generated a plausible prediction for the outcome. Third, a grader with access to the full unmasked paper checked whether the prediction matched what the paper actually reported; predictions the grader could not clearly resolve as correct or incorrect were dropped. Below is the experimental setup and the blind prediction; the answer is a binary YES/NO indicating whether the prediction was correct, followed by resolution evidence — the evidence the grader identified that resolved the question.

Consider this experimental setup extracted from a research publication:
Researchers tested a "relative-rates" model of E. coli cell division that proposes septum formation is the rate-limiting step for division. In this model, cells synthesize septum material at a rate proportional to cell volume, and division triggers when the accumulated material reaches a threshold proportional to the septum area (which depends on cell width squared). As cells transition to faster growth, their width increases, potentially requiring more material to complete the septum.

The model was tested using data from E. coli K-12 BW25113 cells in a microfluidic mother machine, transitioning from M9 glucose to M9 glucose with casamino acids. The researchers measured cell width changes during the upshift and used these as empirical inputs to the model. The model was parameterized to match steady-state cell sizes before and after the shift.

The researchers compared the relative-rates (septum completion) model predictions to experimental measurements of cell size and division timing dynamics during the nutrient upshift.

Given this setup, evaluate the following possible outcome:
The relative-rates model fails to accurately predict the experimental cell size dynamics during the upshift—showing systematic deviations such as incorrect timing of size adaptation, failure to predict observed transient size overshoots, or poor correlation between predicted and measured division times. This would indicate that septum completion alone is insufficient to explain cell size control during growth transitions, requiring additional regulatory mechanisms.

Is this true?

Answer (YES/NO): YES